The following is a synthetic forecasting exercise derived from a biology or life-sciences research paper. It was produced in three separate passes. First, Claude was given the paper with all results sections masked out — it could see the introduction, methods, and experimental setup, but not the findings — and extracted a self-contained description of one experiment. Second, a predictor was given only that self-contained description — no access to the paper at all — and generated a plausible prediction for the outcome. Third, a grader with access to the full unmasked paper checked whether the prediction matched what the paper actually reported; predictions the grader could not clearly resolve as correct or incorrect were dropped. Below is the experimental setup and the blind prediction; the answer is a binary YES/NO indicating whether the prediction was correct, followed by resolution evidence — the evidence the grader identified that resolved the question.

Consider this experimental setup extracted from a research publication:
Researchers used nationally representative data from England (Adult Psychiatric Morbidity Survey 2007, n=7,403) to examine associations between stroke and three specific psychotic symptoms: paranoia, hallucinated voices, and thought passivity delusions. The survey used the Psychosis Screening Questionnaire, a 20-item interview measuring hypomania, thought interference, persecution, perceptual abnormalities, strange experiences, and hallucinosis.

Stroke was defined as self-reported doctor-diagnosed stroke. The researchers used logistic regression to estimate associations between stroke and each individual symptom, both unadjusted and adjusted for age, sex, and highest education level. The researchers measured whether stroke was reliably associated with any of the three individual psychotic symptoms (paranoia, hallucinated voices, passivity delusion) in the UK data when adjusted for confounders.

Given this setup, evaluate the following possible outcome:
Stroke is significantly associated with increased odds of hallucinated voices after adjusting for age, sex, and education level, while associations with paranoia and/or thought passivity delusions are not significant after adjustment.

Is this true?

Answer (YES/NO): NO